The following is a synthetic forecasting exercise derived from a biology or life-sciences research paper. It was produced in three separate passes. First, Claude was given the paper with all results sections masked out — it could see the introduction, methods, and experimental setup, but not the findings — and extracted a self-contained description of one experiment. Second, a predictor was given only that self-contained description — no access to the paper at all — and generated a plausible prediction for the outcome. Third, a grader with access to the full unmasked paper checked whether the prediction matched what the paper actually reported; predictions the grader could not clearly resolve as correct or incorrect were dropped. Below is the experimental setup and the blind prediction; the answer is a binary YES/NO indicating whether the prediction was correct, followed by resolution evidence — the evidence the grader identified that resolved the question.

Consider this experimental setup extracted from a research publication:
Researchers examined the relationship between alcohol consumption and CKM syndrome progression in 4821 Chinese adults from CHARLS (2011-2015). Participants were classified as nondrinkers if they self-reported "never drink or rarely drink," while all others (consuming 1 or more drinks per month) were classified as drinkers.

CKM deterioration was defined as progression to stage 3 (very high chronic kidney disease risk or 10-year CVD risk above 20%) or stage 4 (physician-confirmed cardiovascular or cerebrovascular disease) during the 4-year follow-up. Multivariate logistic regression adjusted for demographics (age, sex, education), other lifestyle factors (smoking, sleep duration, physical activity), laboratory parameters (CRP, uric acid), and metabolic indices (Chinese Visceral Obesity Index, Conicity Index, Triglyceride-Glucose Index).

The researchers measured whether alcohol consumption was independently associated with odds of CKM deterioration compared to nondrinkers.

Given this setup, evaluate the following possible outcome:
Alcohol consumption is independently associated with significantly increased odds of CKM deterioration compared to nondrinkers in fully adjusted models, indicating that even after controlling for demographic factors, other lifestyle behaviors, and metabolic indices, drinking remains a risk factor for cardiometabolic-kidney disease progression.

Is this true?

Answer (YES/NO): NO